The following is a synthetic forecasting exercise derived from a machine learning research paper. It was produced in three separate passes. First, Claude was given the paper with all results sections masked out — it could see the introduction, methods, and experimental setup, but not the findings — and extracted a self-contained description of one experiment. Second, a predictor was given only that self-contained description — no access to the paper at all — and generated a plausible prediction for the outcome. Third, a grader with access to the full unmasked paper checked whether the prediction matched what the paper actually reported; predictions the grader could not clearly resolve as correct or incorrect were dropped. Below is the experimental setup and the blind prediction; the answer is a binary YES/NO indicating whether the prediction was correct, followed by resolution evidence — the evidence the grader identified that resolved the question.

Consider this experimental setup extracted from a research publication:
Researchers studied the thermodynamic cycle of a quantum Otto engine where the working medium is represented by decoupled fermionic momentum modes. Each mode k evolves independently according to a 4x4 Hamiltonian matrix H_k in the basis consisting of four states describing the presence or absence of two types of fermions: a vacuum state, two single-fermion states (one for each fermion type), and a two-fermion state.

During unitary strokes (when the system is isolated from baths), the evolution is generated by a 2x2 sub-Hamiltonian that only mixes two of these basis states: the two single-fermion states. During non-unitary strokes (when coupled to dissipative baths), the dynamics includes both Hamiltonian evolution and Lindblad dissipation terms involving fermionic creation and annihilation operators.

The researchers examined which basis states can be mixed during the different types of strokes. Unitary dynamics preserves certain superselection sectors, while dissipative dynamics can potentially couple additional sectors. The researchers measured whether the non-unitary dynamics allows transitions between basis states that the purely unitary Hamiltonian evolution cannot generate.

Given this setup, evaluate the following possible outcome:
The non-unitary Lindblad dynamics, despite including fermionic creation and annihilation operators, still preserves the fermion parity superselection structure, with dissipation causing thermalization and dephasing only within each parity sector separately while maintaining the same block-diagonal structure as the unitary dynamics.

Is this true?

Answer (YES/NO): NO